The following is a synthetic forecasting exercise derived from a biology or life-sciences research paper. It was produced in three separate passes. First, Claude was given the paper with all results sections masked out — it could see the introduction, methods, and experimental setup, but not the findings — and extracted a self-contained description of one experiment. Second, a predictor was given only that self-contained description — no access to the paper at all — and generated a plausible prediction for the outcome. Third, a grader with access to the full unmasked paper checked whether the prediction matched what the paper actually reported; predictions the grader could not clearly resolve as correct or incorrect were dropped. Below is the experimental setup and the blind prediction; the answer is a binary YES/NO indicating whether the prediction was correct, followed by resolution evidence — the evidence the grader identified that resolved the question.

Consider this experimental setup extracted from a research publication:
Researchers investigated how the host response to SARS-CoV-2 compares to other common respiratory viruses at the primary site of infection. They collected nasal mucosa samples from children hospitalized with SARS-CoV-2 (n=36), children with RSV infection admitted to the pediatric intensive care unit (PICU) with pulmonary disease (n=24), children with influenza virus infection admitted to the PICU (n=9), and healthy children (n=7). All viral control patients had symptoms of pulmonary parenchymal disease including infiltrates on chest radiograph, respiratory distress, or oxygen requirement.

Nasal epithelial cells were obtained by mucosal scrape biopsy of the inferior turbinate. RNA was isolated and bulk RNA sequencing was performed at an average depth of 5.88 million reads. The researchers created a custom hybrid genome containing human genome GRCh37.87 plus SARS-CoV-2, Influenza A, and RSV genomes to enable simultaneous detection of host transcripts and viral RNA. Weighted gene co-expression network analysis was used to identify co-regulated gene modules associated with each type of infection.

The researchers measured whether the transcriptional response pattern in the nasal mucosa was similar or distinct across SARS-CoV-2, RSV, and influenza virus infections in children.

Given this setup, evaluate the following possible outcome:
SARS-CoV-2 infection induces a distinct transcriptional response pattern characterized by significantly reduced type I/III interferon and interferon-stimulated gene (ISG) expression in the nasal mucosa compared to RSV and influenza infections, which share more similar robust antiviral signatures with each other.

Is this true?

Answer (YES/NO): NO